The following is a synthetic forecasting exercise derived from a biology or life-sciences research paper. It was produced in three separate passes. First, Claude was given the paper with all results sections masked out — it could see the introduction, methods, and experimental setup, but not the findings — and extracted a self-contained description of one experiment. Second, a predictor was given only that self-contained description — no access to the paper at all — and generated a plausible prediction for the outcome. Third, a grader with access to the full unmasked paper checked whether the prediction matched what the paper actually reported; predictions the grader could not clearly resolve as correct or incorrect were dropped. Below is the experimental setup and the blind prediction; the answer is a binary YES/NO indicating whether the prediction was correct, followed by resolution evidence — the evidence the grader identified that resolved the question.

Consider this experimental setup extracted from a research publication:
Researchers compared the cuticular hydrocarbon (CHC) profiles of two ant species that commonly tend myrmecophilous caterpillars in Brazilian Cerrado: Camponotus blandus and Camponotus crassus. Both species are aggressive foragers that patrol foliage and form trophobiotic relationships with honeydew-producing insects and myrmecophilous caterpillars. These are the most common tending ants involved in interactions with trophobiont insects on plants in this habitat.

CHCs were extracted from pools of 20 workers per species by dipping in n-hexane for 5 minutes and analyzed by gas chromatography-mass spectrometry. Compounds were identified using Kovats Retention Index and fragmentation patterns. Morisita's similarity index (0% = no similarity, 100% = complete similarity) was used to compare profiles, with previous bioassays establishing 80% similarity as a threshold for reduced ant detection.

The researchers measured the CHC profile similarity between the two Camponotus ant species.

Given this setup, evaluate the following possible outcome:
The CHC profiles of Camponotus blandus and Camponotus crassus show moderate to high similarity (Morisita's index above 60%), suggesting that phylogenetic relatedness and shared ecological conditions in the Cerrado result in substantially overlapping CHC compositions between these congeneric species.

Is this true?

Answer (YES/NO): NO